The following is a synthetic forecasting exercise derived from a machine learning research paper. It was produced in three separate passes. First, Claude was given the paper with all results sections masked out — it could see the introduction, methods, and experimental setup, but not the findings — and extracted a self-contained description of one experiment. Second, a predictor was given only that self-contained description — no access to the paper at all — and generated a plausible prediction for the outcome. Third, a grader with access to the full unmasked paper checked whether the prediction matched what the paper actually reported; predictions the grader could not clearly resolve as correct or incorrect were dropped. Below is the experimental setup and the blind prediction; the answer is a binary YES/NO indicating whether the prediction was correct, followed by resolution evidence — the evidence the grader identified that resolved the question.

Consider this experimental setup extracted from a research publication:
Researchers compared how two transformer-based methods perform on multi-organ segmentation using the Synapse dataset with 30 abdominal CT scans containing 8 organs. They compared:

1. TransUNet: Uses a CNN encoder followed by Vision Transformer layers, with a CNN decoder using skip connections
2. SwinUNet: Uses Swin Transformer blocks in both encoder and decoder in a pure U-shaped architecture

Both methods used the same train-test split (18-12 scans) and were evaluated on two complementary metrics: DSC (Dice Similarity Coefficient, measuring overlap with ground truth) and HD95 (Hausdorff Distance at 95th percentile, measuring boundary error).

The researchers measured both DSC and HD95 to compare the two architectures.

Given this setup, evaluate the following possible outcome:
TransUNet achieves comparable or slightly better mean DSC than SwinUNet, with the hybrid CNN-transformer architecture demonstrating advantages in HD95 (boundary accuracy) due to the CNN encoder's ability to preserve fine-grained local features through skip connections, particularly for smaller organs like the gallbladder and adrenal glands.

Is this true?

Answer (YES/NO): NO